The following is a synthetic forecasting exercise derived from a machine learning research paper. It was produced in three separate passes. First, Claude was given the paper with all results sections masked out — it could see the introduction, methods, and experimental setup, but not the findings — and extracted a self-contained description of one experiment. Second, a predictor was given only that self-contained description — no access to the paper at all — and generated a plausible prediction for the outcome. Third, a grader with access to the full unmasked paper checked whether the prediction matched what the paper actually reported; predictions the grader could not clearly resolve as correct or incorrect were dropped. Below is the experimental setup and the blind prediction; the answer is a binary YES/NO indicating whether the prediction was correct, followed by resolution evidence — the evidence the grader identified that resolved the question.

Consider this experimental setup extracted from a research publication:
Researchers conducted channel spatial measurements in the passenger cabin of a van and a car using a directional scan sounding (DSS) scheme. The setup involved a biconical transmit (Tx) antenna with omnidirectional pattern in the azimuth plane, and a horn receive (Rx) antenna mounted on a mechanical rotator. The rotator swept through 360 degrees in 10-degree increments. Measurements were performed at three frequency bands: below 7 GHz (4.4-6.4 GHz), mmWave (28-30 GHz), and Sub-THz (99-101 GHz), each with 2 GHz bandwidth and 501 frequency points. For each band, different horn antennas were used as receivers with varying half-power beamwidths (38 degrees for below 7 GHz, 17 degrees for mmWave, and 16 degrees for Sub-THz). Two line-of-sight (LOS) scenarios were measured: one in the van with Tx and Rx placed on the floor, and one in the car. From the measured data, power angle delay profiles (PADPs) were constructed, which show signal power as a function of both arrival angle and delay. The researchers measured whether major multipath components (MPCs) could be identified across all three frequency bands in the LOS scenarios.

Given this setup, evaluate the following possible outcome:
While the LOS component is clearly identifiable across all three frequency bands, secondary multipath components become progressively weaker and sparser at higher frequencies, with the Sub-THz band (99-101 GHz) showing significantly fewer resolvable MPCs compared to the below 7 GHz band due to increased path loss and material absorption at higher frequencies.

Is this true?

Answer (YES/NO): YES